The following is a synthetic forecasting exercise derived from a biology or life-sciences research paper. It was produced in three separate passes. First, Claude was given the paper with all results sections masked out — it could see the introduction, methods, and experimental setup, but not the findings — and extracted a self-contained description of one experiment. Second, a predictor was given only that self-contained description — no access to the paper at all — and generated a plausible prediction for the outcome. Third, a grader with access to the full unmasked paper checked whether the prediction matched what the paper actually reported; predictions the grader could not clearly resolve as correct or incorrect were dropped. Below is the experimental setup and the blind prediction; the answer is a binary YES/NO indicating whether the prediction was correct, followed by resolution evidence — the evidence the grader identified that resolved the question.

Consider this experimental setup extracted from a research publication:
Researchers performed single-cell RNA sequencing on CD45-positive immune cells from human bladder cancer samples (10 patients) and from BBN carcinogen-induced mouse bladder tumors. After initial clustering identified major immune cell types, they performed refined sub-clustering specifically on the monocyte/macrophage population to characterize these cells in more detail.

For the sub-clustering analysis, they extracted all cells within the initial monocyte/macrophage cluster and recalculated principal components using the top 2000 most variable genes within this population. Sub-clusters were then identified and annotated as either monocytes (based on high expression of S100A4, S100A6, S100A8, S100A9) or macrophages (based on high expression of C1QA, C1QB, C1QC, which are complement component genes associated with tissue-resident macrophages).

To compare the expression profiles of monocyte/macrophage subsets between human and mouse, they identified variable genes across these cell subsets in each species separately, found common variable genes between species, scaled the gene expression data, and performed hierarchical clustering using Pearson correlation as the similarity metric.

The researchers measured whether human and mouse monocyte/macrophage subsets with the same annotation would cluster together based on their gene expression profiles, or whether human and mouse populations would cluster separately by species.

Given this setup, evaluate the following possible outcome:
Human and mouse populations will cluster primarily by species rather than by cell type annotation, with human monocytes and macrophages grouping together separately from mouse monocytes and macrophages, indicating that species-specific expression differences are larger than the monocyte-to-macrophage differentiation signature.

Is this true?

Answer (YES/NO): NO